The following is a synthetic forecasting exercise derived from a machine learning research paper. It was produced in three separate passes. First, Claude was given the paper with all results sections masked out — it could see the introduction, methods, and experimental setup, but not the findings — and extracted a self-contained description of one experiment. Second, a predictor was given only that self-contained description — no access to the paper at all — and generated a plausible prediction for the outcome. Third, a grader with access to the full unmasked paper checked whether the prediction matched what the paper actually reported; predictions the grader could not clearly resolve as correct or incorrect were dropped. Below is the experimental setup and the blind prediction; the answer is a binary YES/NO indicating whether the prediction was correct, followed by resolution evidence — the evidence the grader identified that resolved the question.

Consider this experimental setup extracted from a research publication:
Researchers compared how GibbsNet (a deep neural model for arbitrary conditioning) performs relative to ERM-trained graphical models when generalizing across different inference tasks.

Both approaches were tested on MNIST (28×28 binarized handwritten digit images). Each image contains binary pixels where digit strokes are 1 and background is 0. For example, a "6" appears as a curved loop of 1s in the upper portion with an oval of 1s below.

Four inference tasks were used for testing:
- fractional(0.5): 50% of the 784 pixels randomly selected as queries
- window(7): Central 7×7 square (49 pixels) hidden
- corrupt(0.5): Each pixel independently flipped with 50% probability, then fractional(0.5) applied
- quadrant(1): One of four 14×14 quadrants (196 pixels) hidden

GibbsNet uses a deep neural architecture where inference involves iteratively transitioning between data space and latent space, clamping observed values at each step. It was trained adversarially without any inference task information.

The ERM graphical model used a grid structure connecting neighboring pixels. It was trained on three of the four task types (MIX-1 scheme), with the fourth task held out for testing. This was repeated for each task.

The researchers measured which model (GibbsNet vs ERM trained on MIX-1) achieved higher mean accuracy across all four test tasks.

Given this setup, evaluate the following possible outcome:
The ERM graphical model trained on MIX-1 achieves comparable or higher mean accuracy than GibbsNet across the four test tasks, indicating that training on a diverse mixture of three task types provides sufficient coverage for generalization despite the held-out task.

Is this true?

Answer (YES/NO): NO